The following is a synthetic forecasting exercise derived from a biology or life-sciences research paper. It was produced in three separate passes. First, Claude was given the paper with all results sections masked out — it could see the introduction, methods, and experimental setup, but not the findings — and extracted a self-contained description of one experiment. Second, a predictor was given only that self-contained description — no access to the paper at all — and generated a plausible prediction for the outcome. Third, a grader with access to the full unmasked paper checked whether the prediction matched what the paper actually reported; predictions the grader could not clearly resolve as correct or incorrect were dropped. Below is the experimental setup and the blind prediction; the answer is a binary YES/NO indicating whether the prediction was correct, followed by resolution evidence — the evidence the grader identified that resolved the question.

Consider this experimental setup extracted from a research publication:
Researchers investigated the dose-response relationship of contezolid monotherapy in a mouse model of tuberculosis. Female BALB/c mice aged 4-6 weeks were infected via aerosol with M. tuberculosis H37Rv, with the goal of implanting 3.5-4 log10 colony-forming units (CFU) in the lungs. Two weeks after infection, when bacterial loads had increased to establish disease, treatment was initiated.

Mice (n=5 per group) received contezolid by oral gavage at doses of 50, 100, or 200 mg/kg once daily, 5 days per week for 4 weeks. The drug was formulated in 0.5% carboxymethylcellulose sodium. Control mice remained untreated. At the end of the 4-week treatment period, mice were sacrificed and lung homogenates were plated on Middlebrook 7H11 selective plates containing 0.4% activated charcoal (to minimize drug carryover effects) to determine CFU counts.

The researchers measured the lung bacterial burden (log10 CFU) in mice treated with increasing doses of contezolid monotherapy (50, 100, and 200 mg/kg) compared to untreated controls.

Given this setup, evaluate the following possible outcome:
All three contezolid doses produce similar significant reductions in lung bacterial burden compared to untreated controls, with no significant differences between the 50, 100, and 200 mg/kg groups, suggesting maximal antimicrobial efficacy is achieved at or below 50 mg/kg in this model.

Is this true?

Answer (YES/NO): NO